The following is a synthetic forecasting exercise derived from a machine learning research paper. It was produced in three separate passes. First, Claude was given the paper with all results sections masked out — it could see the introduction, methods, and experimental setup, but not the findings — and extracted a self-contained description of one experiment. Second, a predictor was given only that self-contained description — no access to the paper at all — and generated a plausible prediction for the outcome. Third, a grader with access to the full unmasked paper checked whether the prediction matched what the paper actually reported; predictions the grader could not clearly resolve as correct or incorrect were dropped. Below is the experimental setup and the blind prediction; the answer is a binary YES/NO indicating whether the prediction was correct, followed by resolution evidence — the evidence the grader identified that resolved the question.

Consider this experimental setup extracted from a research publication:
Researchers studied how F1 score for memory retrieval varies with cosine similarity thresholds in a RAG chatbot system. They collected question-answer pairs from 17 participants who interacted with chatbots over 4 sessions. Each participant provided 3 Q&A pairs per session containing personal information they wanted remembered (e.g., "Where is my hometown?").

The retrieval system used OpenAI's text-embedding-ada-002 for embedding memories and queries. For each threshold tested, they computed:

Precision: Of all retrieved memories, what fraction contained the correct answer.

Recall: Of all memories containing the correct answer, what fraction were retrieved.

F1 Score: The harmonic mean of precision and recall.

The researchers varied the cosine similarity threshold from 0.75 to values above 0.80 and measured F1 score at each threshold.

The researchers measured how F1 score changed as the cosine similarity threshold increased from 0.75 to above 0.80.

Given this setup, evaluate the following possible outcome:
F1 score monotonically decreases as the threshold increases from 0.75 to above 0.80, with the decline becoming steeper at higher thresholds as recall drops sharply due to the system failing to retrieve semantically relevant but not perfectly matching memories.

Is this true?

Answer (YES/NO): NO